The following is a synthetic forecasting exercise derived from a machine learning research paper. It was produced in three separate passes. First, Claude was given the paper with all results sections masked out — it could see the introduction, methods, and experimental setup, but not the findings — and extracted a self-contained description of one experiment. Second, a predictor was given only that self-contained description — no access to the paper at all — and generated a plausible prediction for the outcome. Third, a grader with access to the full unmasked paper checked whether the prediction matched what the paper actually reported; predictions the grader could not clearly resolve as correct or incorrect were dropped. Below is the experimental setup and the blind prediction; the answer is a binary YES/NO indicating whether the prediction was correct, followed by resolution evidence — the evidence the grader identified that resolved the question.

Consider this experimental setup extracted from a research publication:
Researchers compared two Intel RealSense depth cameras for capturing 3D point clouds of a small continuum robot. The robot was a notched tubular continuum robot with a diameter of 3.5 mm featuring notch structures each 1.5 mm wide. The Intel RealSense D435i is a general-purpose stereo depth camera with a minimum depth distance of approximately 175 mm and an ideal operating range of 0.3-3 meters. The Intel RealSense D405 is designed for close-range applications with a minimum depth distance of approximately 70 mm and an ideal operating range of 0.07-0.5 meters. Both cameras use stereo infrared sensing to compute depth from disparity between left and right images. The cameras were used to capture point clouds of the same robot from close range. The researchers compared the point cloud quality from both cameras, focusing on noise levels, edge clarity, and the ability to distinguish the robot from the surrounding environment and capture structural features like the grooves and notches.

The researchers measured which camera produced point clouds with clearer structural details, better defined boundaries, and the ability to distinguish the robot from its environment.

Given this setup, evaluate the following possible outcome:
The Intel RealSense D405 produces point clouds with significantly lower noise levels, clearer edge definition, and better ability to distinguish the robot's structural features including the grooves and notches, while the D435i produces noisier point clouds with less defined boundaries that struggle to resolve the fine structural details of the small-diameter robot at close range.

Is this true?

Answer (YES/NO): YES